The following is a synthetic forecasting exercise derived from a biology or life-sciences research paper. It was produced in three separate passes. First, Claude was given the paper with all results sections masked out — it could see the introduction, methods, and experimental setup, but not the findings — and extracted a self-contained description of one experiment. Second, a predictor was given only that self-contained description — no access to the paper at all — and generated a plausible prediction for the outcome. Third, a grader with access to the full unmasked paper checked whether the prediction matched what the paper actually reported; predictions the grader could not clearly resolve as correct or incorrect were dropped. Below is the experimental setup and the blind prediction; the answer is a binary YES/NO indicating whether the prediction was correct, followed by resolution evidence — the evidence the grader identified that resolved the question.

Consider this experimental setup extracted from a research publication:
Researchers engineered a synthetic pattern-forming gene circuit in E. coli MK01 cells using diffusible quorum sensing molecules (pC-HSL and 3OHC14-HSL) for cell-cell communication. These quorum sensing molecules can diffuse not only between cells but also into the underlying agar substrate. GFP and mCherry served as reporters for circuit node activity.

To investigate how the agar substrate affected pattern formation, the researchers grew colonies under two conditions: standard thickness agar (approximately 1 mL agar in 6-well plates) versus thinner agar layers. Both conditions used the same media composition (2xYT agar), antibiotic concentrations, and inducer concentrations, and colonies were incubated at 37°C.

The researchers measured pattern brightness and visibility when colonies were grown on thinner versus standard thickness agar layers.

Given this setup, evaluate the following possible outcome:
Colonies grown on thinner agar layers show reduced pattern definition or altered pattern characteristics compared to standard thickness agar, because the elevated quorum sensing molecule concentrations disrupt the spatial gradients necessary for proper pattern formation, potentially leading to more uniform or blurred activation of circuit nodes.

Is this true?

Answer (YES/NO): NO